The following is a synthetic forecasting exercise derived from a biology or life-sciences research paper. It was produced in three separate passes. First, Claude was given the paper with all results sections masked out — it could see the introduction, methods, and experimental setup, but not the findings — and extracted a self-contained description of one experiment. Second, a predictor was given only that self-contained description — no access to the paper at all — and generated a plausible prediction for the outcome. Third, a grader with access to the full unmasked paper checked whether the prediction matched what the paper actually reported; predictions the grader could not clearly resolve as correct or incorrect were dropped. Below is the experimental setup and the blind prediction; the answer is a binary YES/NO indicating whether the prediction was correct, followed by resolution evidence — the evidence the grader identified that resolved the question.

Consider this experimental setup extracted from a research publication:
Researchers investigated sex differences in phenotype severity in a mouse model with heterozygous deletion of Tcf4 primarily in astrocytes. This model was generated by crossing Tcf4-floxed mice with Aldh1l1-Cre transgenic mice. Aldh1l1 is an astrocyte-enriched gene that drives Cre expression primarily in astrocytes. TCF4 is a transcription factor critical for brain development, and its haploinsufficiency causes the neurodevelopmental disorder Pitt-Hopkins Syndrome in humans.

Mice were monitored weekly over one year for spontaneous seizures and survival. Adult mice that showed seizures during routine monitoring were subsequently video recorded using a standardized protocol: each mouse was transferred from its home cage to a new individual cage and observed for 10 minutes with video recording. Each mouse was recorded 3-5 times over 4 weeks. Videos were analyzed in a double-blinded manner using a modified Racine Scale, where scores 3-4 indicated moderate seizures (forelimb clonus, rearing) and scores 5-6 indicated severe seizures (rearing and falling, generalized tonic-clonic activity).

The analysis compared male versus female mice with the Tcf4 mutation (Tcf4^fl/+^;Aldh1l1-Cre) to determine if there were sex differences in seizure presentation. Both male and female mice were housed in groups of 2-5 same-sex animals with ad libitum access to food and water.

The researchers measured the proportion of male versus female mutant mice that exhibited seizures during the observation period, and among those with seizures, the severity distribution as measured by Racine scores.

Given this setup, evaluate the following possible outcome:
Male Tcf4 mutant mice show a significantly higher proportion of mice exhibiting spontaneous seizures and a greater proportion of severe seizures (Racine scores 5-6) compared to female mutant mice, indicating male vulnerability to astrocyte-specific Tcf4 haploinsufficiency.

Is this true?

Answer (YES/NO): NO